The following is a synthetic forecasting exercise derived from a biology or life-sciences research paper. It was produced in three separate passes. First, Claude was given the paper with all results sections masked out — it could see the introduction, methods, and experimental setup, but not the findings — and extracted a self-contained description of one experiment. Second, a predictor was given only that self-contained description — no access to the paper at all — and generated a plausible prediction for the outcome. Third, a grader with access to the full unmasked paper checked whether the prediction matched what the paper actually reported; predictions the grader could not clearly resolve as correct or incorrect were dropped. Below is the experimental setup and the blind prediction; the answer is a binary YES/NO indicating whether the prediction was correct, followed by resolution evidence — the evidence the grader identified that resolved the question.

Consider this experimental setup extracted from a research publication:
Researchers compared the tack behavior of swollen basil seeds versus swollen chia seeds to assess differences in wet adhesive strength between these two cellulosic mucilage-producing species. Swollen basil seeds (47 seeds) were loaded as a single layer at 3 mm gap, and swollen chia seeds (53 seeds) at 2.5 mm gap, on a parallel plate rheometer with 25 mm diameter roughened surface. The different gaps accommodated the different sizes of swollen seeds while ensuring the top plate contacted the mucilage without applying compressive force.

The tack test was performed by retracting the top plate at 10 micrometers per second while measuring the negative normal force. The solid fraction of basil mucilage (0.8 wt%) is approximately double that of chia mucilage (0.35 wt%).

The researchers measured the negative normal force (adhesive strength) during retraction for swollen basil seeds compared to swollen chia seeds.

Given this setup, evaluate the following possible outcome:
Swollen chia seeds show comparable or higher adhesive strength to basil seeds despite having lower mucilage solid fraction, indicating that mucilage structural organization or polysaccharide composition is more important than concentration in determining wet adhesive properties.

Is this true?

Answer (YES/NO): NO